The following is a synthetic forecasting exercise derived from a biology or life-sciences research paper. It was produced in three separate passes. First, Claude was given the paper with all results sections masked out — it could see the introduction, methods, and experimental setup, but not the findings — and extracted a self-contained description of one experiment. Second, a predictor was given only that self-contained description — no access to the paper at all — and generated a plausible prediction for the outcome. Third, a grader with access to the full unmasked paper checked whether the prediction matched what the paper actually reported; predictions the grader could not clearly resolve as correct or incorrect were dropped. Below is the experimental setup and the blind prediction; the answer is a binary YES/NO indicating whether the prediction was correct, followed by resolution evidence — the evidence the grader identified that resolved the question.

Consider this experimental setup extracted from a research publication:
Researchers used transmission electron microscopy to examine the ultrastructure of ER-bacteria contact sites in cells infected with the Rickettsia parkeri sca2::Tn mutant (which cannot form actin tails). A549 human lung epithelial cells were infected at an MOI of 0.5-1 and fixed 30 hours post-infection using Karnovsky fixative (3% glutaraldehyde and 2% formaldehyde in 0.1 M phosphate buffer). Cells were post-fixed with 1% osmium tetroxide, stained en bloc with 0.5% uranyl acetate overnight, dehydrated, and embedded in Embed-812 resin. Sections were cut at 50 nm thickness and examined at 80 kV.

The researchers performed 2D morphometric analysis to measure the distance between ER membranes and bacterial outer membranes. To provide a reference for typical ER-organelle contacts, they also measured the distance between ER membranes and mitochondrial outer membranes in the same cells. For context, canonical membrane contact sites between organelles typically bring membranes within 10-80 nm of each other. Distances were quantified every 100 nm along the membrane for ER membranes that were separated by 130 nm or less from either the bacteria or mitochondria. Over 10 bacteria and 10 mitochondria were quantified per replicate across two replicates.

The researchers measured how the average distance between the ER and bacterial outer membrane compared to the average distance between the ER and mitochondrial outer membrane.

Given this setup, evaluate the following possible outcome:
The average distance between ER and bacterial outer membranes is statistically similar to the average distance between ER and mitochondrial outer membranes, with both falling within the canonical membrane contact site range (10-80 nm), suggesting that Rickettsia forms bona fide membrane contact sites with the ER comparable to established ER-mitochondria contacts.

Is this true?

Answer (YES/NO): YES